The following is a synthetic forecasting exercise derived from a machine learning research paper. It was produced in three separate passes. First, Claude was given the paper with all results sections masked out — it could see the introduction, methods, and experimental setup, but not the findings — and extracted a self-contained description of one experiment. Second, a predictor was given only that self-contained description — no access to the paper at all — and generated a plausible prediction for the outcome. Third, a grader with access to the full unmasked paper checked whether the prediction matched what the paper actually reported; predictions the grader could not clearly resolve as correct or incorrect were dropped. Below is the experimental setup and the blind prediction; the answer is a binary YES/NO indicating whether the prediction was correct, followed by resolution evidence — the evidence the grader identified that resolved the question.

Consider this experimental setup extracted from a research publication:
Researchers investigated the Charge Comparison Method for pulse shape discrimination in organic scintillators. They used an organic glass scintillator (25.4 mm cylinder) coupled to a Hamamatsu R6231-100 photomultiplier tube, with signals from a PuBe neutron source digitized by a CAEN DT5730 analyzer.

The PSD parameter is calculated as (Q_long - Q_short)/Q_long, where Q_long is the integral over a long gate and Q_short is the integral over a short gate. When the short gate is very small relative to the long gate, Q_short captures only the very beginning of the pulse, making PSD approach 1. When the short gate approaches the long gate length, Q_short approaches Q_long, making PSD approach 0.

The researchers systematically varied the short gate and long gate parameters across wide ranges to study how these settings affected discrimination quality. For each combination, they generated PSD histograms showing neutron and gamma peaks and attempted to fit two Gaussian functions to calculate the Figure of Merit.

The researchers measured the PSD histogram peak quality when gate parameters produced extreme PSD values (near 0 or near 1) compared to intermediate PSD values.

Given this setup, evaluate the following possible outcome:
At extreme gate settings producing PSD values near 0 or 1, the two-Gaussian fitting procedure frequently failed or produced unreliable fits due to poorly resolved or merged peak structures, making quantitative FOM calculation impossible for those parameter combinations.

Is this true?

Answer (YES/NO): YES